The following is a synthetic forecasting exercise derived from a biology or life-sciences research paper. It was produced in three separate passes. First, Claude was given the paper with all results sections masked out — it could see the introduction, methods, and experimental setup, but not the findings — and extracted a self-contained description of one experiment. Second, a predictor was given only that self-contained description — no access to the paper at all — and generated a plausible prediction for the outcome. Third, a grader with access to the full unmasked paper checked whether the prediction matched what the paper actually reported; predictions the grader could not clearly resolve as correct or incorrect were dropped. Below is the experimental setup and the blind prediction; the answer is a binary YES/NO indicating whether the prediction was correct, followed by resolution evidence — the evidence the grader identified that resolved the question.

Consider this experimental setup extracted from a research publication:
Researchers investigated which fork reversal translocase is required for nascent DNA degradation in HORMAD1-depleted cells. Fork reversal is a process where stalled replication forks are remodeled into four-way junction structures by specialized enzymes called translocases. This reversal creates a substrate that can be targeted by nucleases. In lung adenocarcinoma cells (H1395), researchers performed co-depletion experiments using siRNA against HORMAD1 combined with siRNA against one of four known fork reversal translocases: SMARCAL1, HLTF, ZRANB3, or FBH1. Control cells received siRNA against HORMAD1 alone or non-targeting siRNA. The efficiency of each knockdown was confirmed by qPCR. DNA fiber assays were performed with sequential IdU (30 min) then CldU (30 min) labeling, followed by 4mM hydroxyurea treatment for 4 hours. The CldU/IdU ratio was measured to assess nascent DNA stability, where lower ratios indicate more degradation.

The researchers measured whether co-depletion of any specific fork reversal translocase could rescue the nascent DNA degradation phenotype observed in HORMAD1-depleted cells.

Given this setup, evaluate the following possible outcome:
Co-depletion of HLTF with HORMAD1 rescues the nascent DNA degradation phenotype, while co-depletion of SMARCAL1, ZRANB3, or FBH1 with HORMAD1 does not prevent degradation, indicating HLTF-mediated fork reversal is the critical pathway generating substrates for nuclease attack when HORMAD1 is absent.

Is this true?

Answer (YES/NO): NO